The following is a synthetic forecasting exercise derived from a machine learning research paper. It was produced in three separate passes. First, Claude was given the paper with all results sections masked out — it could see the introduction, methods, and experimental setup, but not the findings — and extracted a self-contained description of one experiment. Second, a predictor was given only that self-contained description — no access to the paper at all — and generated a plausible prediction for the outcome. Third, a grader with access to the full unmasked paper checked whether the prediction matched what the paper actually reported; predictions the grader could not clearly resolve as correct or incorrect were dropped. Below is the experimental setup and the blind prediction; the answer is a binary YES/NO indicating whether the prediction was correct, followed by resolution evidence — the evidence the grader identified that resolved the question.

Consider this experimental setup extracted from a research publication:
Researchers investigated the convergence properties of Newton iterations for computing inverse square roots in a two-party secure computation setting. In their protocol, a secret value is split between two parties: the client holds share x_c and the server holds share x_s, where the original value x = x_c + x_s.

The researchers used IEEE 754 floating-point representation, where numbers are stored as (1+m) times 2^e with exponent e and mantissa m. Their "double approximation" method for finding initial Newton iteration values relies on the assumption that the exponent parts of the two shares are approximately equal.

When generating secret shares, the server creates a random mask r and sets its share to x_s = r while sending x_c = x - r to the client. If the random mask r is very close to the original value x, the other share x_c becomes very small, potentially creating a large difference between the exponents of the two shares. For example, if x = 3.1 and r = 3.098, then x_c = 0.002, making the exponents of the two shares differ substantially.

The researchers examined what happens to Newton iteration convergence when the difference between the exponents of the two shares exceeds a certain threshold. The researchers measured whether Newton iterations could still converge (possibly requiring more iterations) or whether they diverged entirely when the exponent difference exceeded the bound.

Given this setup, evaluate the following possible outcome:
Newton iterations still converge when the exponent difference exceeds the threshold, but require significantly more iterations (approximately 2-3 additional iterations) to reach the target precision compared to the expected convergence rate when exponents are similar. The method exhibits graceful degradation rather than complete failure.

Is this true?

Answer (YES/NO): NO